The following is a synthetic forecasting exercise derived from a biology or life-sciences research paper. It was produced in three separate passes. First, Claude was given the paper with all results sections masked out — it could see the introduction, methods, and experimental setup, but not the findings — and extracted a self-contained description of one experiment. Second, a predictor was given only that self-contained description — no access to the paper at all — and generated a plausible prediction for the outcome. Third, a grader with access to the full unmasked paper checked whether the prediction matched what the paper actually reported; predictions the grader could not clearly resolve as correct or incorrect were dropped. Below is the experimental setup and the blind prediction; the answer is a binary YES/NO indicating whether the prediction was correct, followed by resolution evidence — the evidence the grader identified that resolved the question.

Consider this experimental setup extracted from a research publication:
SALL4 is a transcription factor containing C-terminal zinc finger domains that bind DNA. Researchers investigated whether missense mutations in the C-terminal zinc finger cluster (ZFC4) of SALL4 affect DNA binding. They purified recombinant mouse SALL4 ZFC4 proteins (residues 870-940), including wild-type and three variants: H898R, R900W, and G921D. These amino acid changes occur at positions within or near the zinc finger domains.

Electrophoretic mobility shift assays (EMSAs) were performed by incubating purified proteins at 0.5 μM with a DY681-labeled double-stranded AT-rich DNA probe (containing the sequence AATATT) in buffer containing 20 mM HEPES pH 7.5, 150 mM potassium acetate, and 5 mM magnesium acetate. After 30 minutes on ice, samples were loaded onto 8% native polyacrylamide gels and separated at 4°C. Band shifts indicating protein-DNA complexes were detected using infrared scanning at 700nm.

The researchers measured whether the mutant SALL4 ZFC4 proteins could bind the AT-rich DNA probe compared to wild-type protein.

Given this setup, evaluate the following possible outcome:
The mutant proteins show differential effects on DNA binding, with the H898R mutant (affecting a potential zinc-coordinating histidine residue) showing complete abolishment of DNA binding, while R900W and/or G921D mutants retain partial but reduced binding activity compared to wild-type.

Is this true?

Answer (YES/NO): NO